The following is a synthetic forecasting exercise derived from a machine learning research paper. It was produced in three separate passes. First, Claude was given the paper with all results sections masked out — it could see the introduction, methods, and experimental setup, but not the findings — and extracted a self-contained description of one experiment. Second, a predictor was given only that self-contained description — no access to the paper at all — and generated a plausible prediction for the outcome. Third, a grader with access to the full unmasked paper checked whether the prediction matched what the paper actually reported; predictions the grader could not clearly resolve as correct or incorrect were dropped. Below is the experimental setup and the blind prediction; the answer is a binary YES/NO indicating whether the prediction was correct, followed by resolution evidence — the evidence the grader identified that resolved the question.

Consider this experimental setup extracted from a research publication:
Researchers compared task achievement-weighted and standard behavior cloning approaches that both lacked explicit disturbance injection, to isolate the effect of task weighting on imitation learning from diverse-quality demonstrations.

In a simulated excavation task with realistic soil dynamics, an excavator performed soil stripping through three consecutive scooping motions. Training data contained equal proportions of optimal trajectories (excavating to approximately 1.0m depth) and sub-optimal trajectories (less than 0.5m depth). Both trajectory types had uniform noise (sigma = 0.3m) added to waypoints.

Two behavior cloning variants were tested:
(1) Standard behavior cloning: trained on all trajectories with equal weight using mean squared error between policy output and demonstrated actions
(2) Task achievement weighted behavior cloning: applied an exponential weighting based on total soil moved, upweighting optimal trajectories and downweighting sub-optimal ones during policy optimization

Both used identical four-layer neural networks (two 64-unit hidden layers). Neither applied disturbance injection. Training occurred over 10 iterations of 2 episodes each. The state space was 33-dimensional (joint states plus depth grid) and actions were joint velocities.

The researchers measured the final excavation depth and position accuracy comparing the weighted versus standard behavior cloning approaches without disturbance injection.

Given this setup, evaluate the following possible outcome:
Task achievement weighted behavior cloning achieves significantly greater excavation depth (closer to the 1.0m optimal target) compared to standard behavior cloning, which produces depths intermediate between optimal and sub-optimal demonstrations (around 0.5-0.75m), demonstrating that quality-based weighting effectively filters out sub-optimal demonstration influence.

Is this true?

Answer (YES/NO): NO